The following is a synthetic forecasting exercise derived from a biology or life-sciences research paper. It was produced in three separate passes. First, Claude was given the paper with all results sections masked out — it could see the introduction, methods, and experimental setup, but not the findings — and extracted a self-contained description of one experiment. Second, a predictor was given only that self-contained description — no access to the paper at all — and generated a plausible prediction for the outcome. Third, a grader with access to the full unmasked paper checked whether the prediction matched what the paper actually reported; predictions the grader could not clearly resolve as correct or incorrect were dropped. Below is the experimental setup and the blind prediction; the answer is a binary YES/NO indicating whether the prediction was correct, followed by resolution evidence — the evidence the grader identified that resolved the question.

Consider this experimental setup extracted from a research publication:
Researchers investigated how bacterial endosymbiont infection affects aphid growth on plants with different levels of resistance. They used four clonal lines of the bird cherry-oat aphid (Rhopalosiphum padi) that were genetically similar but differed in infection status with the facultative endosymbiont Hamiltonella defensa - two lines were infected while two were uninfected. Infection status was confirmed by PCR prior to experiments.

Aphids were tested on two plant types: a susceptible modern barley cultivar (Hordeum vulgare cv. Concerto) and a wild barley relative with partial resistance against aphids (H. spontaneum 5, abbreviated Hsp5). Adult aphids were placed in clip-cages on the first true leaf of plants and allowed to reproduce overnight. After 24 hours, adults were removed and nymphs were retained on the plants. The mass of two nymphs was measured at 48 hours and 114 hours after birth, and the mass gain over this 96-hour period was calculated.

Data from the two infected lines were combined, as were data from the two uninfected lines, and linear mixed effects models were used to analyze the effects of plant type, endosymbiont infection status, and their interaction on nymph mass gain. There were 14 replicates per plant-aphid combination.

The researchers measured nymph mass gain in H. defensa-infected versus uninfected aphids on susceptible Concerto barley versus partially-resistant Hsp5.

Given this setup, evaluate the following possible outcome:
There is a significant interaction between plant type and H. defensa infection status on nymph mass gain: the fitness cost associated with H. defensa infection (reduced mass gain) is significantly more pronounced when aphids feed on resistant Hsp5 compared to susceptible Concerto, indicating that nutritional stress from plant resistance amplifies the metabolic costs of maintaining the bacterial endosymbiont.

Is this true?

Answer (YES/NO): YES